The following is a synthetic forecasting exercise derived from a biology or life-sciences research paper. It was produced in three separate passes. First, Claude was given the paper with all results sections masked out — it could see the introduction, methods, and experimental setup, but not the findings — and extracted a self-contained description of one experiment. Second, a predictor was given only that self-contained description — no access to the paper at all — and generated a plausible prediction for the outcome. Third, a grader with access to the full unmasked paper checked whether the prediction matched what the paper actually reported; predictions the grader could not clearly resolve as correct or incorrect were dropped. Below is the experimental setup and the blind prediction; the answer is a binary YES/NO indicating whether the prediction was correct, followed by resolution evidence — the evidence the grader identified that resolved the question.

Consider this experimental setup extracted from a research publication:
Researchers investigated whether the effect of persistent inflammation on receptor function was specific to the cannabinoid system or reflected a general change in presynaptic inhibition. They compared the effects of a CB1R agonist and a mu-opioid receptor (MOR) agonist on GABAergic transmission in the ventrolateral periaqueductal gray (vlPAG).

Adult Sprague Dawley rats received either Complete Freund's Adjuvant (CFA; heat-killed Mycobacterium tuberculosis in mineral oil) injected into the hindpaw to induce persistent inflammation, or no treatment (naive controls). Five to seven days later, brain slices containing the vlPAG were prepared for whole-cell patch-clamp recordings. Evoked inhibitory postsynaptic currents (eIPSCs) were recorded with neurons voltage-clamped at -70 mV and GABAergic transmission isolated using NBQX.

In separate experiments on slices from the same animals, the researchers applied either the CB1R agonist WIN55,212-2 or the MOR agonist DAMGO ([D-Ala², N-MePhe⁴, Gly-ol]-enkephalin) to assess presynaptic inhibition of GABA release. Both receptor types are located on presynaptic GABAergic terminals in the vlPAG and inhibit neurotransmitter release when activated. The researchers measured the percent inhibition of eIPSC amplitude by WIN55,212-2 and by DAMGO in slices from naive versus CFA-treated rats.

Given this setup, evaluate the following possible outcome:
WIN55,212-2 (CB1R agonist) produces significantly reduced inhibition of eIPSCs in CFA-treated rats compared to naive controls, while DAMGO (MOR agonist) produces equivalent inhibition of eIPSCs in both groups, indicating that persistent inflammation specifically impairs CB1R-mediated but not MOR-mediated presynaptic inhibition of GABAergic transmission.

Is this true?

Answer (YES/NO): YES